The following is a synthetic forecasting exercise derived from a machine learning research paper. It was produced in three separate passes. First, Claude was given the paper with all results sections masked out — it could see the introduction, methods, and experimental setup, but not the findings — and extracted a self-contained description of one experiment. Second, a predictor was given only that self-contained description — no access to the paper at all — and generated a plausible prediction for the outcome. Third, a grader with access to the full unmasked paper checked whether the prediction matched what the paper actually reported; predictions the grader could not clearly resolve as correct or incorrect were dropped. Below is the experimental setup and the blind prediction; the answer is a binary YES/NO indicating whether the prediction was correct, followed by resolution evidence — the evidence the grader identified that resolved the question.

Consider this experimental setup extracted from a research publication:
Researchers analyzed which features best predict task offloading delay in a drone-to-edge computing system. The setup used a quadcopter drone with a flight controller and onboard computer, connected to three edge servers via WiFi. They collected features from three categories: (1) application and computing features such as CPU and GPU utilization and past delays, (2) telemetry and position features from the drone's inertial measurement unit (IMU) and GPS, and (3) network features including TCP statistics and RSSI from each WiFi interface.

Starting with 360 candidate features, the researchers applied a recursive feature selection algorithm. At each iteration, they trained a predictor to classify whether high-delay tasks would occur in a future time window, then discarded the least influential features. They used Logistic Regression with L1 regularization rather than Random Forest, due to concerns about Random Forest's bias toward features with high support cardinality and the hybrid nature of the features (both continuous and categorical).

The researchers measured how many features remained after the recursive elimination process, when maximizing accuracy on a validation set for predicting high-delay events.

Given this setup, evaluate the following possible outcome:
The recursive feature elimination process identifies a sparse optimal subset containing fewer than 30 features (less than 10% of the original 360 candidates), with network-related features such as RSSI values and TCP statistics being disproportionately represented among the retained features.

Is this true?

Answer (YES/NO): NO